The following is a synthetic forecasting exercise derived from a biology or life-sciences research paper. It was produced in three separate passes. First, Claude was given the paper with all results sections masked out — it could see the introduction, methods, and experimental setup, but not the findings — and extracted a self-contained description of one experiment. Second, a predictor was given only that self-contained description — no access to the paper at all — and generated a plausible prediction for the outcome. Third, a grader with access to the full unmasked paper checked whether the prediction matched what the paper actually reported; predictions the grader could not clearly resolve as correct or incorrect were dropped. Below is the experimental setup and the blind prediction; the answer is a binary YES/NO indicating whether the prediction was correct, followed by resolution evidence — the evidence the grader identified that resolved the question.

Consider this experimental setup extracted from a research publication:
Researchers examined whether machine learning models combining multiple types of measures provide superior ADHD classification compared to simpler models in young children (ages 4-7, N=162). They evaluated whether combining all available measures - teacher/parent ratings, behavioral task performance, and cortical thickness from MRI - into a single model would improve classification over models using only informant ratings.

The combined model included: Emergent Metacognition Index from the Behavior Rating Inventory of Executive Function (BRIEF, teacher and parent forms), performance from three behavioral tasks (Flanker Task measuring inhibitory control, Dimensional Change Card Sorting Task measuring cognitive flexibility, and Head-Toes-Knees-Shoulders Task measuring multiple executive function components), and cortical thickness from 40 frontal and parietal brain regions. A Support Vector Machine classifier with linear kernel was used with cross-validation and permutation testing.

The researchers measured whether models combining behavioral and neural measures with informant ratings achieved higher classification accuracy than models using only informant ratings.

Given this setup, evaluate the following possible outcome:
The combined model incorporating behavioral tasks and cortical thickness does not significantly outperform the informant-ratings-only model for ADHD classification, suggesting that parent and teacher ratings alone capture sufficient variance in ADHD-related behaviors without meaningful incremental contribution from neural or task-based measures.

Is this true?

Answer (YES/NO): YES